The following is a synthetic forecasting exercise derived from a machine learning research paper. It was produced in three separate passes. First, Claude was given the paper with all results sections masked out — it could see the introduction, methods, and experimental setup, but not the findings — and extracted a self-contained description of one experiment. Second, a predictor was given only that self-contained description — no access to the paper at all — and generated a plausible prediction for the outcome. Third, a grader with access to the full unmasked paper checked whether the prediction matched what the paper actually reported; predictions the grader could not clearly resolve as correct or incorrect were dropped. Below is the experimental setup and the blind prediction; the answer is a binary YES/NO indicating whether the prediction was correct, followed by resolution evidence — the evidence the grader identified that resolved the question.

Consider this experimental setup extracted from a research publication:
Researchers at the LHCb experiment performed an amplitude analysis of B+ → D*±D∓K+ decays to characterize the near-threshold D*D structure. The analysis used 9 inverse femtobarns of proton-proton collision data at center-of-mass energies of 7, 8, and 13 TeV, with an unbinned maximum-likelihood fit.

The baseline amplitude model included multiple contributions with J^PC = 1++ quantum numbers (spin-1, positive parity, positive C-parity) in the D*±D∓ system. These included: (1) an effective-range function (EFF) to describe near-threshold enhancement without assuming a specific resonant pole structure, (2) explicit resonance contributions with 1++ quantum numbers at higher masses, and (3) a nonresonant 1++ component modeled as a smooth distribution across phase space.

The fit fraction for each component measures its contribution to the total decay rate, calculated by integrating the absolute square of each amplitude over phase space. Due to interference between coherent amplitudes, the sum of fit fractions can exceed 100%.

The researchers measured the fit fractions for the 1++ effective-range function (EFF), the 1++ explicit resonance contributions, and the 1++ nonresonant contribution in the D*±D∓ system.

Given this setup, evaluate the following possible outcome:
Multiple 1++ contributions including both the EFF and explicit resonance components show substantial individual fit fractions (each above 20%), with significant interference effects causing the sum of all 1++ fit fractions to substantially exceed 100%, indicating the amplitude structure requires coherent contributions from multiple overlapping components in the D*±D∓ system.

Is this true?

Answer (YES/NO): NO